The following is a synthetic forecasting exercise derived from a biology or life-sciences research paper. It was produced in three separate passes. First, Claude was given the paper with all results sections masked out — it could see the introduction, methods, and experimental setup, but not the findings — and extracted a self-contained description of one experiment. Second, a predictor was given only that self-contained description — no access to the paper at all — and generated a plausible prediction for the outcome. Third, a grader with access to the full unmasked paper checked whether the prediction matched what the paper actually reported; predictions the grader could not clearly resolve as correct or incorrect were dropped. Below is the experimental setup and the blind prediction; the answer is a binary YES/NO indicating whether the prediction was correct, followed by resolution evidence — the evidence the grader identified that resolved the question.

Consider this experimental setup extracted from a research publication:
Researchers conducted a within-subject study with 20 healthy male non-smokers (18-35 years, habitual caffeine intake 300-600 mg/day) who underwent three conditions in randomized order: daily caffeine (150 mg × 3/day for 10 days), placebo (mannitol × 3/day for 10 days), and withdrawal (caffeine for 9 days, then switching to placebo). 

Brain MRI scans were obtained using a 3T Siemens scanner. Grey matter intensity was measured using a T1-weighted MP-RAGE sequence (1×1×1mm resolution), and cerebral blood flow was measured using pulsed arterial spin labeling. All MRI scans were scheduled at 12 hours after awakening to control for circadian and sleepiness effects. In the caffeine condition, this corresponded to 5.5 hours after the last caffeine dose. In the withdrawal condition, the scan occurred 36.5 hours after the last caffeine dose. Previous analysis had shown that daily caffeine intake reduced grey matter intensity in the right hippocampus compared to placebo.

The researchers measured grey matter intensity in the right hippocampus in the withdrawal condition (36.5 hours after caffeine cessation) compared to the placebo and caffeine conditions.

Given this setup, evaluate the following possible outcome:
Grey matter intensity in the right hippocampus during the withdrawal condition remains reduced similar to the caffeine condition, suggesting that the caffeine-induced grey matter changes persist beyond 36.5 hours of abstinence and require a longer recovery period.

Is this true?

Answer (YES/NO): NO